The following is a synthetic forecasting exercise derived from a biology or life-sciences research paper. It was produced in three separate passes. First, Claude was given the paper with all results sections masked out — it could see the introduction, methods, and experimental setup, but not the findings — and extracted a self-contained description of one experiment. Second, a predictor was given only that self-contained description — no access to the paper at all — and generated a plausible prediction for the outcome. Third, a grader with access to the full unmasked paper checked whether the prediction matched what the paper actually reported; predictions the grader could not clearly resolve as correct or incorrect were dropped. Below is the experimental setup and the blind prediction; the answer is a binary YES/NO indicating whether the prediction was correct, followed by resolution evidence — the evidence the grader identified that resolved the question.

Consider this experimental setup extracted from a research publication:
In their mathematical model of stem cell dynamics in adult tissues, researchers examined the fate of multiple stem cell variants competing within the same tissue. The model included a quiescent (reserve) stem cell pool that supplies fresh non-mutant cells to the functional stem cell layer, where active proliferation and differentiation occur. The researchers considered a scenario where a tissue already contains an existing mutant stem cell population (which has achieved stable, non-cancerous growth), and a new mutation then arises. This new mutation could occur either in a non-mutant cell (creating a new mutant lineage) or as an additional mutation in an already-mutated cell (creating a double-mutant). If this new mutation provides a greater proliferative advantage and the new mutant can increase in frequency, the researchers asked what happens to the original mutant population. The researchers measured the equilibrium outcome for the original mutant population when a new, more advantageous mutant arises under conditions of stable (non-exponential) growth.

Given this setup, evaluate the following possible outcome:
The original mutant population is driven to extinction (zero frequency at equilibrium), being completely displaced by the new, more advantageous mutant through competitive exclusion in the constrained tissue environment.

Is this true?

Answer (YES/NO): YES